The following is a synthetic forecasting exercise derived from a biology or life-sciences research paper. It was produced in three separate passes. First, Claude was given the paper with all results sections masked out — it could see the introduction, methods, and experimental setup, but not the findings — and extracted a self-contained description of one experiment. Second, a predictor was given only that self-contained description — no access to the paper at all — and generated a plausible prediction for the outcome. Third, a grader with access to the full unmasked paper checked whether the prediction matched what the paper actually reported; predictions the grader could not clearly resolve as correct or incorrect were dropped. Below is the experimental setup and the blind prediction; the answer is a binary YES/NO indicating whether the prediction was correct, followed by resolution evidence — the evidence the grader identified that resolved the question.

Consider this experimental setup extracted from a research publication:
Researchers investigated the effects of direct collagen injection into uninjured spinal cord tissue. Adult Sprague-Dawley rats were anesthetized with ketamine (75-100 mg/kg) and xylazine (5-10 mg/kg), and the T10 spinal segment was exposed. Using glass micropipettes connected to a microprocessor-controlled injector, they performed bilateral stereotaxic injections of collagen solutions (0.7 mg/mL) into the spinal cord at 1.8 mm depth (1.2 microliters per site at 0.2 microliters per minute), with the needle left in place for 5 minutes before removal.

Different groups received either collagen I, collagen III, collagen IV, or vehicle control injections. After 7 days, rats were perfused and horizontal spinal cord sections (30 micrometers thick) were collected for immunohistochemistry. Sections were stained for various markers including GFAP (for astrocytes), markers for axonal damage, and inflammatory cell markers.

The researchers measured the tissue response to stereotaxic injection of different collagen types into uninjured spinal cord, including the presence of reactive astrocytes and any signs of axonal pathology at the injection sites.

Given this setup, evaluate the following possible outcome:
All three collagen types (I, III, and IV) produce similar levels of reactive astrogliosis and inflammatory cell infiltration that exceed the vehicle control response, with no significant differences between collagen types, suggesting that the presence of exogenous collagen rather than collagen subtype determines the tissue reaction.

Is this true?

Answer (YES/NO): NO